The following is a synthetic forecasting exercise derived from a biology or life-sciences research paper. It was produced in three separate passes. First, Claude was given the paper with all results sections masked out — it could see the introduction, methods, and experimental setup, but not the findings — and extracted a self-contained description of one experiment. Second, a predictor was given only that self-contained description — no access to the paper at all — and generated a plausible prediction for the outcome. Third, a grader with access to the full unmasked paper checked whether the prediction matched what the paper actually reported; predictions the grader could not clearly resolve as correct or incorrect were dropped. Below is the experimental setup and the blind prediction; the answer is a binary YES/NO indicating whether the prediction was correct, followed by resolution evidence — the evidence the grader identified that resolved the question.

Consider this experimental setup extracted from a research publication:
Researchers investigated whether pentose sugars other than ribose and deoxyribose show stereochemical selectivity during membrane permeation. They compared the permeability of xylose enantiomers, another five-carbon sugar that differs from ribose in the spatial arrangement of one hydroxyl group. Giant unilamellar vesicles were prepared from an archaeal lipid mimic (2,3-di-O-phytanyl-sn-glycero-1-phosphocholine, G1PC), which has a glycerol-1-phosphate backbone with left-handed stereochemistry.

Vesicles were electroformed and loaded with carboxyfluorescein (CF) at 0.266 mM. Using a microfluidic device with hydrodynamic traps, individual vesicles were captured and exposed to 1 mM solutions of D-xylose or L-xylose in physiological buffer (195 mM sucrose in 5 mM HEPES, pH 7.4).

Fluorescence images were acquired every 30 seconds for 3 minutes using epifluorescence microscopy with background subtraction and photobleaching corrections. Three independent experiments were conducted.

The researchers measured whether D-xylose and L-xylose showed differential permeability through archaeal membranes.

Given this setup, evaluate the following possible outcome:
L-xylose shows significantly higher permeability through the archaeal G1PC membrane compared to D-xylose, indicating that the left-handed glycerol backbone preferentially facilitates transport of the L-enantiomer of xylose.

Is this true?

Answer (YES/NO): NO